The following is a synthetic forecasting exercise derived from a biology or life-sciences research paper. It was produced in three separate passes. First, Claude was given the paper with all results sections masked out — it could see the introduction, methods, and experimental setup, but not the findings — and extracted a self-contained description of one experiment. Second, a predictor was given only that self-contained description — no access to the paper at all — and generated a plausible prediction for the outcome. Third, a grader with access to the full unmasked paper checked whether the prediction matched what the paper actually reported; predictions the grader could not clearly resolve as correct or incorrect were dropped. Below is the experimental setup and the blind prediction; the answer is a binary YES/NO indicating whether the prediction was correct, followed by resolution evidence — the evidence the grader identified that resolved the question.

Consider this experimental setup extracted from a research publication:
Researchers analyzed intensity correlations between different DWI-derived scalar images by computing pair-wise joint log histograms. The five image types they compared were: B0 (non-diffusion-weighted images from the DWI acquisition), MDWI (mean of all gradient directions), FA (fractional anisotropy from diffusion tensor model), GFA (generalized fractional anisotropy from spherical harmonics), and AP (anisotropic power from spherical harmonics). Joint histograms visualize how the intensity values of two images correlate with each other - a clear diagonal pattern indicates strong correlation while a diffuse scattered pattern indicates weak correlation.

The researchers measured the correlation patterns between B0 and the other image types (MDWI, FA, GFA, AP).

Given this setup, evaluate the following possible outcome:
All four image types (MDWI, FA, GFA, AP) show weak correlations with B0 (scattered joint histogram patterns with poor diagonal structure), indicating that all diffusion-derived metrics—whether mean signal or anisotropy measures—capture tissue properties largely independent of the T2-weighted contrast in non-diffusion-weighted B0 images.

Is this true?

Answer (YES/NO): NO